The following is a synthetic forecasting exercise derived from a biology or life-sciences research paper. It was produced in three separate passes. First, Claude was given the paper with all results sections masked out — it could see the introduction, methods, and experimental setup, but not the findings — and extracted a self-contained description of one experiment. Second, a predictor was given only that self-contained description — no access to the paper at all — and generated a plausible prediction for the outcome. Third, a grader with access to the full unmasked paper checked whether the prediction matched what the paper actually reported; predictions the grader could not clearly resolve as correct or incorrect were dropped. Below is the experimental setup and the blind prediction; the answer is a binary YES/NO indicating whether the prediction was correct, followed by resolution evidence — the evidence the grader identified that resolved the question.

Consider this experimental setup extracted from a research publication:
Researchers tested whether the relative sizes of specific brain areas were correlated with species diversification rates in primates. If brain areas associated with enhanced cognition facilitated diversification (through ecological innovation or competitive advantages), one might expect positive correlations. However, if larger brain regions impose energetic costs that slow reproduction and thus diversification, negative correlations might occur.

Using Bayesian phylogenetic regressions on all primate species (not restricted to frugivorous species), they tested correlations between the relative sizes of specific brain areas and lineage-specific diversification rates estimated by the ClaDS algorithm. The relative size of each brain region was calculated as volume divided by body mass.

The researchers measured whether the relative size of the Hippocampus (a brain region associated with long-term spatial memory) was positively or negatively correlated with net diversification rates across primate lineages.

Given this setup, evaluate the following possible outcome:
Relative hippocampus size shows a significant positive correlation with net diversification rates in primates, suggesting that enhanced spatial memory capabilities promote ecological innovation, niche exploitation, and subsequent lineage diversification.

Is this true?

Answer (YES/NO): NO